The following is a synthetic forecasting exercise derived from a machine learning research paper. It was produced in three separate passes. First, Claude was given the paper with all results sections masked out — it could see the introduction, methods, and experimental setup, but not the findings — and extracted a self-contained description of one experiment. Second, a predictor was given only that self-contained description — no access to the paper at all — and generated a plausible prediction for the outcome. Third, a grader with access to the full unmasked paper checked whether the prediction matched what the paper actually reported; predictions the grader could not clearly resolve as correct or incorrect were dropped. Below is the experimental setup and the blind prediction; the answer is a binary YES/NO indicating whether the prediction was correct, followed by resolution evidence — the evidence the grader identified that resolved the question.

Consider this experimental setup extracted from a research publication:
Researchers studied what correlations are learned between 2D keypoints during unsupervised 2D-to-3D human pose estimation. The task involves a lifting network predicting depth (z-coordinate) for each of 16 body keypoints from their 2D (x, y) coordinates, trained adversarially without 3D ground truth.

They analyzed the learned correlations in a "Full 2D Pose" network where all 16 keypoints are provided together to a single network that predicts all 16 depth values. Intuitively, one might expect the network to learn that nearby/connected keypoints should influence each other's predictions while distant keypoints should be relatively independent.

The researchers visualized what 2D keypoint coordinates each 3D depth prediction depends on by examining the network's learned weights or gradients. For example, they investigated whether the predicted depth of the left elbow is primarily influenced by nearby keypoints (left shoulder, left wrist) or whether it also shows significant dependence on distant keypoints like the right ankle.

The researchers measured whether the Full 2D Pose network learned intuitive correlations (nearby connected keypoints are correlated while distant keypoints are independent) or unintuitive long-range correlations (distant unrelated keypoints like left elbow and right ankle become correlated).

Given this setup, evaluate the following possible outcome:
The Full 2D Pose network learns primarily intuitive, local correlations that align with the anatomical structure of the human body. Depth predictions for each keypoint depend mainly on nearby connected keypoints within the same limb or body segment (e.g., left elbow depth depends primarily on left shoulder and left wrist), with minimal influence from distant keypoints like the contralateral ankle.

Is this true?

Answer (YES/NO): NO